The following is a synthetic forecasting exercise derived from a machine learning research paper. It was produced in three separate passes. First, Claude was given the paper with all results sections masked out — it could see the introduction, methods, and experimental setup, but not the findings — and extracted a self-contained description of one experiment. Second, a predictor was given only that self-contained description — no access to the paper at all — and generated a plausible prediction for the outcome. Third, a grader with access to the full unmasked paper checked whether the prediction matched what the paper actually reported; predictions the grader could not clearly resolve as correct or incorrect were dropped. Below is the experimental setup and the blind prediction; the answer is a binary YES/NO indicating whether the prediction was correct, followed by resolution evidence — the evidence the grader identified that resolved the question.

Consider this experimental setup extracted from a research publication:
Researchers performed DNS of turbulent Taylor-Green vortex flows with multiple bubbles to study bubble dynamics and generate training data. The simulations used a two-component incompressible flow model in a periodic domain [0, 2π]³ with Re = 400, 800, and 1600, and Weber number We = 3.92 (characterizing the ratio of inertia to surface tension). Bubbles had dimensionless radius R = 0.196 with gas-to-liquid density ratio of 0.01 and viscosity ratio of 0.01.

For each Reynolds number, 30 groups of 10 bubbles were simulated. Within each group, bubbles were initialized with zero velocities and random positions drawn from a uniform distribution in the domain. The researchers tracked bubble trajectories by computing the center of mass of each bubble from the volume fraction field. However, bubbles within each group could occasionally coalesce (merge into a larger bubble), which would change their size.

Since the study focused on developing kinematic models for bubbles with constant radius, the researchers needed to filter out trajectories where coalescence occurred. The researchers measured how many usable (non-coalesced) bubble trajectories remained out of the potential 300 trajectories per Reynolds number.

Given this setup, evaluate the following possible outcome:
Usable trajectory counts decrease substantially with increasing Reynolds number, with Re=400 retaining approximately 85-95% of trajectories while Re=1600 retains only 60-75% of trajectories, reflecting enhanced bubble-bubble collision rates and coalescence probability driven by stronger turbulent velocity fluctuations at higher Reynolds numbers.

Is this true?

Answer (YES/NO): NO